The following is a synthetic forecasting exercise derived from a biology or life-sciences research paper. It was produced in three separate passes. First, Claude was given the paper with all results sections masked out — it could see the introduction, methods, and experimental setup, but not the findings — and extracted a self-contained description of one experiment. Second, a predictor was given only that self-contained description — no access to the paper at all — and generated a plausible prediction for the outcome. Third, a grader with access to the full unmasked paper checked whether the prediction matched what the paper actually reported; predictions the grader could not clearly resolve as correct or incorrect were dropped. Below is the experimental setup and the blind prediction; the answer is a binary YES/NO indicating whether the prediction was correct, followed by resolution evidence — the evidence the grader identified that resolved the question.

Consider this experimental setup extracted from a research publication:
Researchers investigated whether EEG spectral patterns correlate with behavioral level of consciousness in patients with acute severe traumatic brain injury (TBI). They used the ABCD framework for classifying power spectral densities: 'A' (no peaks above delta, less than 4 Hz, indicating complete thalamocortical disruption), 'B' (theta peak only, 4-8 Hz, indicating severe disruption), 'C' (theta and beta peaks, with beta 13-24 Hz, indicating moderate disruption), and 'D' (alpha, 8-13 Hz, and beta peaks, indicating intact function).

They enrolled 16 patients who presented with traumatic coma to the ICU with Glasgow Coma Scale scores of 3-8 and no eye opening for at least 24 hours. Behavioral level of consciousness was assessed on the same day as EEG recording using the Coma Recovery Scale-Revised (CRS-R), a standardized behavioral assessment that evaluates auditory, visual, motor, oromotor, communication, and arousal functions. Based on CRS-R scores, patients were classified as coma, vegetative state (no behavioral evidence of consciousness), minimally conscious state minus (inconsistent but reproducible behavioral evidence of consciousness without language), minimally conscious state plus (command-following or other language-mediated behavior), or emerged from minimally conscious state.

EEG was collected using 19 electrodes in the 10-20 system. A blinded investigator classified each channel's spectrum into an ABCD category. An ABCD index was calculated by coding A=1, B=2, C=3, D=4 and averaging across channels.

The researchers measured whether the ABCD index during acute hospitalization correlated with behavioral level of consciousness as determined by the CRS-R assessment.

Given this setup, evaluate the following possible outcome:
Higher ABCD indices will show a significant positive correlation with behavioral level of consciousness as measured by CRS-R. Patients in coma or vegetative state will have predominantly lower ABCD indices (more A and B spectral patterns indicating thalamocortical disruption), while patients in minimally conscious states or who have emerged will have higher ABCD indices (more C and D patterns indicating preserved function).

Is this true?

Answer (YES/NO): NO